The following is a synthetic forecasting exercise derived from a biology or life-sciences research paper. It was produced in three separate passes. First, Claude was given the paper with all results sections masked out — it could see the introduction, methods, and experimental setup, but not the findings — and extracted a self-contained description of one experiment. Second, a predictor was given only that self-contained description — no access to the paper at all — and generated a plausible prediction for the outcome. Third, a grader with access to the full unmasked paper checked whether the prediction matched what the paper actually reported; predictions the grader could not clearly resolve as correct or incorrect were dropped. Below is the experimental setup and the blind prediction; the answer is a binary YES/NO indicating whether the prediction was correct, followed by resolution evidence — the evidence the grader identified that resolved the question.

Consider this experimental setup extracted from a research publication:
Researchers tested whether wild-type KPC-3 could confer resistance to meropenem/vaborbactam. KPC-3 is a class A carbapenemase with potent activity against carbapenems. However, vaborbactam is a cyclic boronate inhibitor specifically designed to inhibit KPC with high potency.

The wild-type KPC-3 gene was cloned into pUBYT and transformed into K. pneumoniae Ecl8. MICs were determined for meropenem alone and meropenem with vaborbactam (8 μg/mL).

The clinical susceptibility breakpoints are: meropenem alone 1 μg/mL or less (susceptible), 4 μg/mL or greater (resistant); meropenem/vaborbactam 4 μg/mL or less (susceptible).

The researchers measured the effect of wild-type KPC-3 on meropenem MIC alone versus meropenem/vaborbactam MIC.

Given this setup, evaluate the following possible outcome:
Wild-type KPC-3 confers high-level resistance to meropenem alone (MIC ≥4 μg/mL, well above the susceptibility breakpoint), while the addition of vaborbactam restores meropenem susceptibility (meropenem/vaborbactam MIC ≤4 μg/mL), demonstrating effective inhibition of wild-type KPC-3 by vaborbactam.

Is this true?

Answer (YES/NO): YES